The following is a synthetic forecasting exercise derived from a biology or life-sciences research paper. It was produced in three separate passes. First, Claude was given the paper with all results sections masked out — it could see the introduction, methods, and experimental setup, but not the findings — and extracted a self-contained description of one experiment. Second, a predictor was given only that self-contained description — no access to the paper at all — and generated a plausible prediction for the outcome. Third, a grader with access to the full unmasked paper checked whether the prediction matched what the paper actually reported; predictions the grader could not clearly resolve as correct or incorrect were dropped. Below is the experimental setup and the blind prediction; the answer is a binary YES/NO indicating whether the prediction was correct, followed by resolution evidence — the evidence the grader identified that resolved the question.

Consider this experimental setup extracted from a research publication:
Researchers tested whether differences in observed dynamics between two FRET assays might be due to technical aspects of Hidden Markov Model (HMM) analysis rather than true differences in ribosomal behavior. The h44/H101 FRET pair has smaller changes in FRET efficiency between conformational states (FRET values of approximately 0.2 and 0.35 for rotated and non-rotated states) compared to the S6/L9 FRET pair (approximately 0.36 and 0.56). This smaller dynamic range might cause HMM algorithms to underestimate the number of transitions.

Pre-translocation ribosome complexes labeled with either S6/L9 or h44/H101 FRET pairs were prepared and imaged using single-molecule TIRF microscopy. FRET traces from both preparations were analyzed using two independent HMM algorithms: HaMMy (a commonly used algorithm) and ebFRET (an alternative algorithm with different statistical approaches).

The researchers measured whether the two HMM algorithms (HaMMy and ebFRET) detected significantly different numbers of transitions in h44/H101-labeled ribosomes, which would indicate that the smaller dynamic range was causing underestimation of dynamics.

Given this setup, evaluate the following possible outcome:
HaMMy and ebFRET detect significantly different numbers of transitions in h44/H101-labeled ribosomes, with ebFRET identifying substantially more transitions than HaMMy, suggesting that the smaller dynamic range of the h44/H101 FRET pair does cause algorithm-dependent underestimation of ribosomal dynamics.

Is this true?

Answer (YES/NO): NO